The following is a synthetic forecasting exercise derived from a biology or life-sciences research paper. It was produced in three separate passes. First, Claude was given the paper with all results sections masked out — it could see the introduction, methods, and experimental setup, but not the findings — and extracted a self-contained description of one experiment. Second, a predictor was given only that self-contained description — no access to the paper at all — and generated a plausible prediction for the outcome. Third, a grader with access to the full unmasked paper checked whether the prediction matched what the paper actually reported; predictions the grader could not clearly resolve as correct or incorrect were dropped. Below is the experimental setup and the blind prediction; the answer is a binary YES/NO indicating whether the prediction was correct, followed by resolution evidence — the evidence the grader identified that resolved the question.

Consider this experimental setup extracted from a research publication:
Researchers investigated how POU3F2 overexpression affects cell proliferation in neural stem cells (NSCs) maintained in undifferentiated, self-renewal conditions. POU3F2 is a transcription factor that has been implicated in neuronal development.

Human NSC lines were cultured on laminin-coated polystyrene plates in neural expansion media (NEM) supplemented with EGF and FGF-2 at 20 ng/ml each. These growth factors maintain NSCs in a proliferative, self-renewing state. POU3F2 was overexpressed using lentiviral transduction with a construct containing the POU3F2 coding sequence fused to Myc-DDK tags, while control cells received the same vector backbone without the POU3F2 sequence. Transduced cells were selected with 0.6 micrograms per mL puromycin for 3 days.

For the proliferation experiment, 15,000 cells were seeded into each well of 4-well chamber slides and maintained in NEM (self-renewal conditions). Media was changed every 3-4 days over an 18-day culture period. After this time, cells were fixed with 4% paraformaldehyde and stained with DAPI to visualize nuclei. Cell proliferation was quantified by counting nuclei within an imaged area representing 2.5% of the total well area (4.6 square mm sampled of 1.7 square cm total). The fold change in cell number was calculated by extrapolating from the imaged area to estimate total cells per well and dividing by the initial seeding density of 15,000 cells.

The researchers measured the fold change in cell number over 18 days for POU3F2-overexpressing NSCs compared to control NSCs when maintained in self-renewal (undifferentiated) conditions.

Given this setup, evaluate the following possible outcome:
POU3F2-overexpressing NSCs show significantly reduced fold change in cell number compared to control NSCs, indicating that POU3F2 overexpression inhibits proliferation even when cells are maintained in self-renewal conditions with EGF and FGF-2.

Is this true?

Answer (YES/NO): YES